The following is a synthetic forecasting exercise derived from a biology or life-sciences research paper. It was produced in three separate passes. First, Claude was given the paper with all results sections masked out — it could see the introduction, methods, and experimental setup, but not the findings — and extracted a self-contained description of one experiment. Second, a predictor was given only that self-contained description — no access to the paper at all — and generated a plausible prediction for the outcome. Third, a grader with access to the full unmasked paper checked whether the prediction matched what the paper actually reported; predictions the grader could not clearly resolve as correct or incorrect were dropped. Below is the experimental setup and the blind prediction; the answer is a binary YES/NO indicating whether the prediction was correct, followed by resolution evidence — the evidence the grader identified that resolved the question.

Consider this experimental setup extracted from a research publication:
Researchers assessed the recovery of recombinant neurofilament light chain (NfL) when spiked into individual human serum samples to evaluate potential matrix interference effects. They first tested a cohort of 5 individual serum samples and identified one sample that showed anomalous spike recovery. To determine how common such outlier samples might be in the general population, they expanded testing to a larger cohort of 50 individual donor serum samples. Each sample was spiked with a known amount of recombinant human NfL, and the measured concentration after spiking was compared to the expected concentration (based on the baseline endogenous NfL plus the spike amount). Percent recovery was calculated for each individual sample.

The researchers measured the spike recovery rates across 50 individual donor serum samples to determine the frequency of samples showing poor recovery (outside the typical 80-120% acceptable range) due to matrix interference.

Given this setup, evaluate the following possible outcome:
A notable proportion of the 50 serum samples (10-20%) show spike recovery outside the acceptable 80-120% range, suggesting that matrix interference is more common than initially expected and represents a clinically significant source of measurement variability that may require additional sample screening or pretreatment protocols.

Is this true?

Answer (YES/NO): NO